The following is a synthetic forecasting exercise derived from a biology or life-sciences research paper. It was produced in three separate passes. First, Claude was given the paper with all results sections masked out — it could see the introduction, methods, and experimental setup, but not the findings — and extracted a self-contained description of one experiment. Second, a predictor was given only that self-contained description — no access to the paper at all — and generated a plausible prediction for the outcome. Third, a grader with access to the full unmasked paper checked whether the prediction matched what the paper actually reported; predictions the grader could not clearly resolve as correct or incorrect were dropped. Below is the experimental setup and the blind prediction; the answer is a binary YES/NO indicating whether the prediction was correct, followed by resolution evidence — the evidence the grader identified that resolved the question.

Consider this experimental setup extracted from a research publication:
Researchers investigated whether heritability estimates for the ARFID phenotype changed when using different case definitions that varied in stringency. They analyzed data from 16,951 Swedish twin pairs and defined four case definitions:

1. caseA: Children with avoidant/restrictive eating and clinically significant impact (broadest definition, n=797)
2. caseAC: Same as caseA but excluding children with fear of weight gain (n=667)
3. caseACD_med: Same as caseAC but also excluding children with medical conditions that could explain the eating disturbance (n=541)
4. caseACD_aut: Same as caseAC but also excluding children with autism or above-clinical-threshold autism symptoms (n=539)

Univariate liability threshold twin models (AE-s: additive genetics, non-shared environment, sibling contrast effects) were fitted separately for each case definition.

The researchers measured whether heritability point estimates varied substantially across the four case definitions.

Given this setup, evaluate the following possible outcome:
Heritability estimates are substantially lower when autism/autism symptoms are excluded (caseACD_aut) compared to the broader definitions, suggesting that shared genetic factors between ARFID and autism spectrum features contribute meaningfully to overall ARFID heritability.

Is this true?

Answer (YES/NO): NO